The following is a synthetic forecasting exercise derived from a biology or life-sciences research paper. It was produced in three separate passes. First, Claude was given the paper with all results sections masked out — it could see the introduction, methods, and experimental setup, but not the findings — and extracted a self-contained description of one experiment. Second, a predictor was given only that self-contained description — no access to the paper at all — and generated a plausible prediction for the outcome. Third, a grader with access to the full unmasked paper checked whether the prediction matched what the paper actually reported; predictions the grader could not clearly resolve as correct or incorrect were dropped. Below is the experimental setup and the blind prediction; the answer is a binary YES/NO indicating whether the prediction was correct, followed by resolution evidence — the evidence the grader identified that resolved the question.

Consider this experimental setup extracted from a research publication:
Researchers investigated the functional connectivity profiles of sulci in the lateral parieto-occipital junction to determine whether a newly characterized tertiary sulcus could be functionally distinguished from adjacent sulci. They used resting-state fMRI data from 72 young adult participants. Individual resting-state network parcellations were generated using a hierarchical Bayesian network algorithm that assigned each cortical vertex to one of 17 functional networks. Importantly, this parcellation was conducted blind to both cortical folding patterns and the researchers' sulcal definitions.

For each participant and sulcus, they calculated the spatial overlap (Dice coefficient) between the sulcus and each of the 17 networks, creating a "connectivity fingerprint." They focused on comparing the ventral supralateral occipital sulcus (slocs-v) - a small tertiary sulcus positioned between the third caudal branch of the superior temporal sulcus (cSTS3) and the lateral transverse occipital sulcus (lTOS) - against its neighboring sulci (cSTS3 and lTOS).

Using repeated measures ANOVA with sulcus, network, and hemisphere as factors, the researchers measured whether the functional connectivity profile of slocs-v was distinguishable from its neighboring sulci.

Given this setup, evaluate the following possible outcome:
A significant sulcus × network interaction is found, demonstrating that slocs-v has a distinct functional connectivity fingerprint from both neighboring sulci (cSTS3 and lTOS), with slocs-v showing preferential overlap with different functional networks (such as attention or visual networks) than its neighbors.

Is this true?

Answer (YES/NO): YES